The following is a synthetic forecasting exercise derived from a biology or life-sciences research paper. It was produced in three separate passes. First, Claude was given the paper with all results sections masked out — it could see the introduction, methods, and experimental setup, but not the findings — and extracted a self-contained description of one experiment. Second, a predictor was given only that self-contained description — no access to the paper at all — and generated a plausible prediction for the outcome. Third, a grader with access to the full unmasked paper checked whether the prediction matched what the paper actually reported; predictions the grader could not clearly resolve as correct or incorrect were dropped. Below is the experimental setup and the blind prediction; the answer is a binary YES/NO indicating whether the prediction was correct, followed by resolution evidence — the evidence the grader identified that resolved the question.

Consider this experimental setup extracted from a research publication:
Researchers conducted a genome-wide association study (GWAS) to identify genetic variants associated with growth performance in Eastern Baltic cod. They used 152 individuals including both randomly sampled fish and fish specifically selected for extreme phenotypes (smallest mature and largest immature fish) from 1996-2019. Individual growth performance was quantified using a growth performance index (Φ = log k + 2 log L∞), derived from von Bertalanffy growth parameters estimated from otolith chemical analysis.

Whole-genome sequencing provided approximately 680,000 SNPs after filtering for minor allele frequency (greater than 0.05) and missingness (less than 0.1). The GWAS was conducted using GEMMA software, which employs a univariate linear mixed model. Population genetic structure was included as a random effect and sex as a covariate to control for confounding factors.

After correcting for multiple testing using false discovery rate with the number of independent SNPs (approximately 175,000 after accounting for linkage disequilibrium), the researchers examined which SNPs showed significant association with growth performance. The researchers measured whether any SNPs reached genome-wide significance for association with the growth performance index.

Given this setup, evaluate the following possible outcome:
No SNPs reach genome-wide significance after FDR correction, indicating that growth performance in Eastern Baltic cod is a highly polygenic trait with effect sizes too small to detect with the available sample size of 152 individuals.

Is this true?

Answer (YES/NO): YES